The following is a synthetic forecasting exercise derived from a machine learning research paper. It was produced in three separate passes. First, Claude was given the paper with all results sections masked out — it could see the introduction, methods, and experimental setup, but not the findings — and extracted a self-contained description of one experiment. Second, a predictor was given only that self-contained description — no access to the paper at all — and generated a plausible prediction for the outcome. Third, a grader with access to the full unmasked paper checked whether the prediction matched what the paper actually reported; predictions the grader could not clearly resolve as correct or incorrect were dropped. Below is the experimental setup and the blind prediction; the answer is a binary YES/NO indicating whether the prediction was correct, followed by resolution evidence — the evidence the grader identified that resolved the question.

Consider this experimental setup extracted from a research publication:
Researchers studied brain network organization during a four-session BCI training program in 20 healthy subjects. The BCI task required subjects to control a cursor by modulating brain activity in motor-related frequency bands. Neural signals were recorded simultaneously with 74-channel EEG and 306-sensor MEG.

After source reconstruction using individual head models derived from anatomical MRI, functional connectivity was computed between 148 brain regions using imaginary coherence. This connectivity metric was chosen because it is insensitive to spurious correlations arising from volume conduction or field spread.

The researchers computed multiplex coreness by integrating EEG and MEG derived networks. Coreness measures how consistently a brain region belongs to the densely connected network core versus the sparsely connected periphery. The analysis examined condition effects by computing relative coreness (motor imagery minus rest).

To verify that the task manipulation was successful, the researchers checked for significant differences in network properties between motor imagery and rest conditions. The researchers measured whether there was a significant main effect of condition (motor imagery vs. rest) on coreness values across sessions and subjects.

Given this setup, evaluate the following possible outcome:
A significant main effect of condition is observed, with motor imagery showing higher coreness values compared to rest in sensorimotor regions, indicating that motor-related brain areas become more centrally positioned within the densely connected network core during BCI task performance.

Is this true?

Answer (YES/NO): NO